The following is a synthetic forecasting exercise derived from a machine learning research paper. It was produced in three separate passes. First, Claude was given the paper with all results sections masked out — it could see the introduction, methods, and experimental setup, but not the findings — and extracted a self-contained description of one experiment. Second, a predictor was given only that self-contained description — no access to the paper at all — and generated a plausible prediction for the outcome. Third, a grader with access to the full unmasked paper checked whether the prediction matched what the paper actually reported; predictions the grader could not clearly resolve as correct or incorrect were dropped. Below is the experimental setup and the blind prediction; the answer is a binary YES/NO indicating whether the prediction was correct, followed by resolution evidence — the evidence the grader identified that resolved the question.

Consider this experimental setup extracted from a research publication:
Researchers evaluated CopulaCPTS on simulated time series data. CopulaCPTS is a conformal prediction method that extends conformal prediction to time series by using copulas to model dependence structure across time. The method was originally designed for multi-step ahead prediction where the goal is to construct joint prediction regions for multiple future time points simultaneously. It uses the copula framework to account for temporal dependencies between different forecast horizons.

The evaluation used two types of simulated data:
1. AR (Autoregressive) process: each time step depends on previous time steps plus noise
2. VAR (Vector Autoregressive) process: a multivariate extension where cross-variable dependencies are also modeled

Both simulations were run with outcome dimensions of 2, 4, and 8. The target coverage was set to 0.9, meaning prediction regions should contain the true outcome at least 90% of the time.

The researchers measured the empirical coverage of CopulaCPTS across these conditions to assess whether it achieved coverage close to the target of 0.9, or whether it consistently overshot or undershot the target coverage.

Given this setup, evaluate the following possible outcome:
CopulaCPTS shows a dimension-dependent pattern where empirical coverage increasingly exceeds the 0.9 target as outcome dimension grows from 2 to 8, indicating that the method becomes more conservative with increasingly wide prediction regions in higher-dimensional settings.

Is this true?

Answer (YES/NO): NO